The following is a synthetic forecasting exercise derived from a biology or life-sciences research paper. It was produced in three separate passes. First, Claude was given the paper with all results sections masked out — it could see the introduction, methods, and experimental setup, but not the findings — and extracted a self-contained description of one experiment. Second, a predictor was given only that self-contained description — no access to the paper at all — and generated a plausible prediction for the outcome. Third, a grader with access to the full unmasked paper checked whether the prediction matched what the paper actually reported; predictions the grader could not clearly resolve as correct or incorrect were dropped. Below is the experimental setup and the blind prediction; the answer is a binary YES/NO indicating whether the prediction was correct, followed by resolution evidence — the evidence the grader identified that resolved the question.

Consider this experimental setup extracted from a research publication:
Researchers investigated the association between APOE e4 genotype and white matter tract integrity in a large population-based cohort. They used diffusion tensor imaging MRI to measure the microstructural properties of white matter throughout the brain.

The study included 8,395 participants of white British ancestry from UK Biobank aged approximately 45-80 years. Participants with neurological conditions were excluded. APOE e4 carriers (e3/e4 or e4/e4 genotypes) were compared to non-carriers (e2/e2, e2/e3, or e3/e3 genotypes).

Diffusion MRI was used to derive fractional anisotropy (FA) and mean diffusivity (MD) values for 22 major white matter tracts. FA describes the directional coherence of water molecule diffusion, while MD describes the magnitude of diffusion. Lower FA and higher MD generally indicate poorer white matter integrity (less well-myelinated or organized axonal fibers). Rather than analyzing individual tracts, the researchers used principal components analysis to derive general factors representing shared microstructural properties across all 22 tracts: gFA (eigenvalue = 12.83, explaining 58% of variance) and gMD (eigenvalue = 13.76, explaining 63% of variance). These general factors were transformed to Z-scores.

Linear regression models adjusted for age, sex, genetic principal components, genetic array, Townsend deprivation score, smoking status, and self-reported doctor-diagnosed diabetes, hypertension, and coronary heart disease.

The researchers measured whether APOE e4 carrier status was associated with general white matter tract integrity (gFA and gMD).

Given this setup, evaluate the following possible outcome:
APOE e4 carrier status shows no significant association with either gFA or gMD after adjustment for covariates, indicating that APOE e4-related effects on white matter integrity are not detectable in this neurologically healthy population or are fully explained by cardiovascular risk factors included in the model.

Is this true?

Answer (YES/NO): YES